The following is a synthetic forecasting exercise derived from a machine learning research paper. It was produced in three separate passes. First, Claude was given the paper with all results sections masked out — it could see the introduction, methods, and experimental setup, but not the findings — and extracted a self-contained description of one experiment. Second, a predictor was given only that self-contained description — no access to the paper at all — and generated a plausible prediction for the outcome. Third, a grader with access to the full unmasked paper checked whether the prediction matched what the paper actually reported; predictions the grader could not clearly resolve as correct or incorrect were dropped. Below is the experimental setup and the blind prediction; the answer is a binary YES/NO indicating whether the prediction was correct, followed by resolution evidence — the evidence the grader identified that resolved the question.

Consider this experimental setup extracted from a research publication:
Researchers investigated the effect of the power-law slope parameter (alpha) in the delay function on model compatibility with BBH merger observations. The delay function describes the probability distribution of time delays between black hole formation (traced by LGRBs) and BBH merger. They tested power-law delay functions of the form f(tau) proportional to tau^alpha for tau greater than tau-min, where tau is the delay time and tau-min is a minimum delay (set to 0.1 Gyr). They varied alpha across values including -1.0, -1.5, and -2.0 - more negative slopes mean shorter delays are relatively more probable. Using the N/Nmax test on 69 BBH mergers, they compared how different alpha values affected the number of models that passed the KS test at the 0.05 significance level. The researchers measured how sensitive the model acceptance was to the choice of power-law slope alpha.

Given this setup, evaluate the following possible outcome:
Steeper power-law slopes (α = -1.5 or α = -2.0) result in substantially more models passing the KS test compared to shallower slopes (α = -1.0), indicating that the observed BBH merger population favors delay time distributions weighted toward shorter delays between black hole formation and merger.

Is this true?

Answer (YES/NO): NO